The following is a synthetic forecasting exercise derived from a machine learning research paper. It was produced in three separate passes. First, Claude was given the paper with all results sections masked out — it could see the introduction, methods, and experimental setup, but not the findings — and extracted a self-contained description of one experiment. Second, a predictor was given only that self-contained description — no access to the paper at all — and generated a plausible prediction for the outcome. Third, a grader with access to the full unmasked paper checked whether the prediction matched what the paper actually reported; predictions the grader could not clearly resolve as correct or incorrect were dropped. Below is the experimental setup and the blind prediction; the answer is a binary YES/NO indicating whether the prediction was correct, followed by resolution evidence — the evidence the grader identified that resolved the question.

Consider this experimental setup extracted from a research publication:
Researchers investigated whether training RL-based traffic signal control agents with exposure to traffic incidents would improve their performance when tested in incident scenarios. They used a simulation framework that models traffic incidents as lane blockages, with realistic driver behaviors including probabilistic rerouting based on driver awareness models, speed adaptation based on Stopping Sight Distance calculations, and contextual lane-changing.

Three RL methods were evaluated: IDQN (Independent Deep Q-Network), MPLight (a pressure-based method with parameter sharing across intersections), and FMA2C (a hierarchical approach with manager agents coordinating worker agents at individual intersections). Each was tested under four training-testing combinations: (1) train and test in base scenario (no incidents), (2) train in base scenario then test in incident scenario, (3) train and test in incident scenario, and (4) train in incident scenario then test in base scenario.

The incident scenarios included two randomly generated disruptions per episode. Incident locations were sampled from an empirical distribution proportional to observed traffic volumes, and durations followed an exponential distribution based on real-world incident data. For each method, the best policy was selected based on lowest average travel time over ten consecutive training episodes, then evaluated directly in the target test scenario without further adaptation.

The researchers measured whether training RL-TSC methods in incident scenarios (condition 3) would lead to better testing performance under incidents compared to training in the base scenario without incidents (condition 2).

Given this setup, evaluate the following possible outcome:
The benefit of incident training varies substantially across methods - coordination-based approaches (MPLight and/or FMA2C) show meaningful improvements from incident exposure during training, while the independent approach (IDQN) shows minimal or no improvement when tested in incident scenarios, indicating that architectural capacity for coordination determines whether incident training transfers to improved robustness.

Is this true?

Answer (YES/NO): NO